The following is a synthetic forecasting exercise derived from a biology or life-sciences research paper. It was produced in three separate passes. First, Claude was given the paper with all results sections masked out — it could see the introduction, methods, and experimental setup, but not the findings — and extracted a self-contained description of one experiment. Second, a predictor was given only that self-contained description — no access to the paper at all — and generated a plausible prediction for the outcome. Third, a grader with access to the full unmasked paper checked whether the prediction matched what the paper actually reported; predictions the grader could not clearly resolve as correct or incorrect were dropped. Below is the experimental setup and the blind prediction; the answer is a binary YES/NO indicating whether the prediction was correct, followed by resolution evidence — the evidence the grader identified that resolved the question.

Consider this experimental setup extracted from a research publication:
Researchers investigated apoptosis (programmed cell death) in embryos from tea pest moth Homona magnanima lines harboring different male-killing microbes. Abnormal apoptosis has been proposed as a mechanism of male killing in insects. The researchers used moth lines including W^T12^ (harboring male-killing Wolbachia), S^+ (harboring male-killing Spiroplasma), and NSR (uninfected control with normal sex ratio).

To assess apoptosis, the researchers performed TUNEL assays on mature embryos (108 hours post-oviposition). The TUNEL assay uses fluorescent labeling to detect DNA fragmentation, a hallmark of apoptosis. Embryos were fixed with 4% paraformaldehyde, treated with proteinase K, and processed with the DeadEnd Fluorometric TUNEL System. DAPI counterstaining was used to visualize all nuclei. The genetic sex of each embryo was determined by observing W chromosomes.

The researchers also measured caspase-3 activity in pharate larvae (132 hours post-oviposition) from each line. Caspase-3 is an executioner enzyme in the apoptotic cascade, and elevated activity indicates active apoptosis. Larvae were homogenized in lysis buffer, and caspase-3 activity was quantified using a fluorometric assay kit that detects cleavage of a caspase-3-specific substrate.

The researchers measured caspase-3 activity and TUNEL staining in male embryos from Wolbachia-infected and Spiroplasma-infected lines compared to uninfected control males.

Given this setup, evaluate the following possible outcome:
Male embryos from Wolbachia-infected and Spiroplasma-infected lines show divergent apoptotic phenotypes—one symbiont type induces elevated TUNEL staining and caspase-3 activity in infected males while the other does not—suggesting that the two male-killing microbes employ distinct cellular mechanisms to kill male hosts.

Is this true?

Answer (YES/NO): NO